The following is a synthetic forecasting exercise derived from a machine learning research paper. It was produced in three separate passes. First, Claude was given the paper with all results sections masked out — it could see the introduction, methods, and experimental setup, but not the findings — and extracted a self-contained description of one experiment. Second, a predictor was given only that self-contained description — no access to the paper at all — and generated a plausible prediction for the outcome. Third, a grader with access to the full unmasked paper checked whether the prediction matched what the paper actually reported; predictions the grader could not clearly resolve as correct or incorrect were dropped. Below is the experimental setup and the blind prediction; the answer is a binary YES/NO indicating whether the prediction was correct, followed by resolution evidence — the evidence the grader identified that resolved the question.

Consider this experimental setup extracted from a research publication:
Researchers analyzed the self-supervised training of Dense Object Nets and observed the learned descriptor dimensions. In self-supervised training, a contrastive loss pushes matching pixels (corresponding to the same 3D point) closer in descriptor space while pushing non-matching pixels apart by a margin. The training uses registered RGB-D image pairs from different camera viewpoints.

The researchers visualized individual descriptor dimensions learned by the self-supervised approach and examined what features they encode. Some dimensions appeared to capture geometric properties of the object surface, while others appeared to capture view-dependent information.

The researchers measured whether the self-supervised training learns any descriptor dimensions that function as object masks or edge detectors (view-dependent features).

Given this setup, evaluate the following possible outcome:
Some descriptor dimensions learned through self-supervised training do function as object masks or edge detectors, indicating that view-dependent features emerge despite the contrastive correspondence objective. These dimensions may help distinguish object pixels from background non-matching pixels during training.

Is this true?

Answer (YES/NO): YES